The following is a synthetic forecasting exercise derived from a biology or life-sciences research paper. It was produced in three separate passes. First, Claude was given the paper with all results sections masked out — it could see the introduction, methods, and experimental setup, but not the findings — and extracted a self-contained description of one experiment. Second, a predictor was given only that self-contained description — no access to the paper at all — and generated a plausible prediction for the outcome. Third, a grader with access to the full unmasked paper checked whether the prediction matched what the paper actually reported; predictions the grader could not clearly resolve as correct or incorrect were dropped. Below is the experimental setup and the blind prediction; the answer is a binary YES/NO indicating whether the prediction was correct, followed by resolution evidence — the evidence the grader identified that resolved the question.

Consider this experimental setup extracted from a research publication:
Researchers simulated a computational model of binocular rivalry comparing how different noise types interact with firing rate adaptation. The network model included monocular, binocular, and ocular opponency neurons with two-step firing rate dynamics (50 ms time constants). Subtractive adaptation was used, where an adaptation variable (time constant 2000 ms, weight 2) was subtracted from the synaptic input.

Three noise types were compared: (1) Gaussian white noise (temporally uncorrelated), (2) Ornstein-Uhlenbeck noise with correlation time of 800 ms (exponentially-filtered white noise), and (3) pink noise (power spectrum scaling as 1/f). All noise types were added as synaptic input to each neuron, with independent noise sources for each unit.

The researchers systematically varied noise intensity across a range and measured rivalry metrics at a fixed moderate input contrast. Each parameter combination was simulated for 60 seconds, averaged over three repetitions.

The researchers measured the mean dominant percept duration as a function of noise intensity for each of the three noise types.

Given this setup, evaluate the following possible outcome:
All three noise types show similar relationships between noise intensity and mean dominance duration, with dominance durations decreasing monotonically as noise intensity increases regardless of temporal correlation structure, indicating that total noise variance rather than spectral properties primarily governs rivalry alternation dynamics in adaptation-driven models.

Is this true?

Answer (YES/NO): NO